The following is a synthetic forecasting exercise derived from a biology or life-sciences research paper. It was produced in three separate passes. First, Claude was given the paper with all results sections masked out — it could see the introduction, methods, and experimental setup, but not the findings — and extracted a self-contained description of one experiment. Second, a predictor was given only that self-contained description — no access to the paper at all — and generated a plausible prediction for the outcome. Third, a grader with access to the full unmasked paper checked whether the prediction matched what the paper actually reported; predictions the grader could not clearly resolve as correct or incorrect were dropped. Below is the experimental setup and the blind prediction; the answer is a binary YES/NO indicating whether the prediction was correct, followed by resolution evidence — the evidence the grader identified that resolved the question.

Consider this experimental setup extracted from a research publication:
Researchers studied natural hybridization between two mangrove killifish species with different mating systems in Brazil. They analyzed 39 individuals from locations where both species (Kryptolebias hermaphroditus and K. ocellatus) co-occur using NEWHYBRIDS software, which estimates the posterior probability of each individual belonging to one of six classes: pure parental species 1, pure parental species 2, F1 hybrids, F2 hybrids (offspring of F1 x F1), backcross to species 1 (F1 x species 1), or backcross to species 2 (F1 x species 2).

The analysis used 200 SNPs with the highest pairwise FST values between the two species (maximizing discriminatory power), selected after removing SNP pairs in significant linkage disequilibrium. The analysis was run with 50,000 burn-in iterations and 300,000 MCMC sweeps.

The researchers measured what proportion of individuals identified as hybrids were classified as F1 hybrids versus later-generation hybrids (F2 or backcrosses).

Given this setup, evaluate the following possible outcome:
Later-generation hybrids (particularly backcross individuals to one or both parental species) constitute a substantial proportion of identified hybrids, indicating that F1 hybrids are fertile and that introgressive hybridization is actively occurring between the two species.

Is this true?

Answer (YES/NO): YES